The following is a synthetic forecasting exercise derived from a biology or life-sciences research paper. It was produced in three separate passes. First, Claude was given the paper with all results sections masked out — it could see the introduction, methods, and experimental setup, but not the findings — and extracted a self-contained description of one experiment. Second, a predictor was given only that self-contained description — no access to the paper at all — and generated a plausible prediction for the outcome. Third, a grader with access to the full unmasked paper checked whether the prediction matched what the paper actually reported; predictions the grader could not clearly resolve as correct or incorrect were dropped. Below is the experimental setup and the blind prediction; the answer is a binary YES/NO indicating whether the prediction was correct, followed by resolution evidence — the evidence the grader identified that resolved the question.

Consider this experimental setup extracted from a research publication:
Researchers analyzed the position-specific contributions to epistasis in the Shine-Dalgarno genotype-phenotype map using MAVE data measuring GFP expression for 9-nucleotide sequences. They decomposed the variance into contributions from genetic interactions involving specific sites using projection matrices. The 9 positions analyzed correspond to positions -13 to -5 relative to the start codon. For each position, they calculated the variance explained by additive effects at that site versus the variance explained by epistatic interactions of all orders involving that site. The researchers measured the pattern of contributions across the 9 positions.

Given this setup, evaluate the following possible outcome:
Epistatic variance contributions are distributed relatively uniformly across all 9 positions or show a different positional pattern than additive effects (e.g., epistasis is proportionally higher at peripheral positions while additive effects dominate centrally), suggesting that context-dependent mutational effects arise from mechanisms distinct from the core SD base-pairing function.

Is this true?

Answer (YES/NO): NO